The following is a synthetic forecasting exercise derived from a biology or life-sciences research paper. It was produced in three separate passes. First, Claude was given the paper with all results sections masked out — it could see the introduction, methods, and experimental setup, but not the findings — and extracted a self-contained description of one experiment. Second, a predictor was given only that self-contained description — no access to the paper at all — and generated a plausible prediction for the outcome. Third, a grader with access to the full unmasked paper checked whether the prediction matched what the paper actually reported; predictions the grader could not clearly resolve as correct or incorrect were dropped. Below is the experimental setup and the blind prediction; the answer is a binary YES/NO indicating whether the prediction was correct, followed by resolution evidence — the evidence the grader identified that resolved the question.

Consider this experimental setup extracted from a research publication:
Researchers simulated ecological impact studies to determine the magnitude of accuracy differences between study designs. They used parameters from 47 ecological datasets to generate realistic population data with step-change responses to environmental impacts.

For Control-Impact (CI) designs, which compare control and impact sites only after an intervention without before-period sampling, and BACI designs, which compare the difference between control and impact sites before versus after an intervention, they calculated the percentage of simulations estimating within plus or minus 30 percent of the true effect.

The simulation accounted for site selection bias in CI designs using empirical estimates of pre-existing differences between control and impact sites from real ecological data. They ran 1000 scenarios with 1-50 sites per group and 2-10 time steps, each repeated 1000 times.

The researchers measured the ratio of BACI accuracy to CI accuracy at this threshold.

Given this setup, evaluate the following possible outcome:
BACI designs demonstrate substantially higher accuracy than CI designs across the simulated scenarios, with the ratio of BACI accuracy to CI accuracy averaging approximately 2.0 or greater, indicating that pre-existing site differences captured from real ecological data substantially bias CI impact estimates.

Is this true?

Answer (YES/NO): YES